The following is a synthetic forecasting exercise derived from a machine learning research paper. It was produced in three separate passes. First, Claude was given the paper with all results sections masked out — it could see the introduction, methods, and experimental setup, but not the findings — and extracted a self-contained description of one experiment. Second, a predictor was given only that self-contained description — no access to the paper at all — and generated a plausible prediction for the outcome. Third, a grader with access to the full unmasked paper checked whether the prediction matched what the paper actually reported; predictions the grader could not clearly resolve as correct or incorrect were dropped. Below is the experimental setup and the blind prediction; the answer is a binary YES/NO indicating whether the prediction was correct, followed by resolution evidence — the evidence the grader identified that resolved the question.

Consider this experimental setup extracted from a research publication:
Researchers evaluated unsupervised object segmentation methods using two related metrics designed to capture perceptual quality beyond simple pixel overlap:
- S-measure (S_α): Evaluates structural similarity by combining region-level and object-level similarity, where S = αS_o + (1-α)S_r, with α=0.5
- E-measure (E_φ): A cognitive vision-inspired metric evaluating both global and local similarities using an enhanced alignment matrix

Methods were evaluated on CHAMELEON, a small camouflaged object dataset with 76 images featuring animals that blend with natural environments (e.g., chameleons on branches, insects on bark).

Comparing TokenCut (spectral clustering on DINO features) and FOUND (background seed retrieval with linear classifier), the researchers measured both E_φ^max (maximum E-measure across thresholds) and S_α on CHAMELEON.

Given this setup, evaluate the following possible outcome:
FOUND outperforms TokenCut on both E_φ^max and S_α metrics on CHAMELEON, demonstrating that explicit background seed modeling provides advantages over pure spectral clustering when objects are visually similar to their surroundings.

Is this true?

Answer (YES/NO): YES